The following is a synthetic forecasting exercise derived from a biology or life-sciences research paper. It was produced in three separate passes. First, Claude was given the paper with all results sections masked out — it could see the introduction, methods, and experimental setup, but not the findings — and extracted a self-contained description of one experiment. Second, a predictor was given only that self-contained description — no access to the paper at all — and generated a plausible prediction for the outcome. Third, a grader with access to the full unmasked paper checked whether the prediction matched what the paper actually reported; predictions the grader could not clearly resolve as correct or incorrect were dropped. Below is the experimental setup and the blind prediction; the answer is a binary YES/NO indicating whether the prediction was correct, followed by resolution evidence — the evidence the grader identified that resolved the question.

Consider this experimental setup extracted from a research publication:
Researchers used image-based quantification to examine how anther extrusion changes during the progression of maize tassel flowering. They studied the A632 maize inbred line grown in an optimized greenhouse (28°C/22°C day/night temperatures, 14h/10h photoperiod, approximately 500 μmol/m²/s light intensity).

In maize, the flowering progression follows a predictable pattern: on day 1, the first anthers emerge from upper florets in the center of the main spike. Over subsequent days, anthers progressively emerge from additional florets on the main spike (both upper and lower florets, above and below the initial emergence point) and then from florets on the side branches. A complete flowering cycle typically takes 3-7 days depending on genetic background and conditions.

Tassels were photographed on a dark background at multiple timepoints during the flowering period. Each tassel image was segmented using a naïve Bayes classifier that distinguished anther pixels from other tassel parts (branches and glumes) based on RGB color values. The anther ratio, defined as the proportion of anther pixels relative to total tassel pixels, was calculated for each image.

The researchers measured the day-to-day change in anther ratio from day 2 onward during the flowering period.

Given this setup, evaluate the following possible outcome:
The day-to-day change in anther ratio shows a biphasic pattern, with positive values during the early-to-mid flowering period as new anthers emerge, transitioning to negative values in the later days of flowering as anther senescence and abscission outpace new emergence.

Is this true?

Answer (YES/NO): NO